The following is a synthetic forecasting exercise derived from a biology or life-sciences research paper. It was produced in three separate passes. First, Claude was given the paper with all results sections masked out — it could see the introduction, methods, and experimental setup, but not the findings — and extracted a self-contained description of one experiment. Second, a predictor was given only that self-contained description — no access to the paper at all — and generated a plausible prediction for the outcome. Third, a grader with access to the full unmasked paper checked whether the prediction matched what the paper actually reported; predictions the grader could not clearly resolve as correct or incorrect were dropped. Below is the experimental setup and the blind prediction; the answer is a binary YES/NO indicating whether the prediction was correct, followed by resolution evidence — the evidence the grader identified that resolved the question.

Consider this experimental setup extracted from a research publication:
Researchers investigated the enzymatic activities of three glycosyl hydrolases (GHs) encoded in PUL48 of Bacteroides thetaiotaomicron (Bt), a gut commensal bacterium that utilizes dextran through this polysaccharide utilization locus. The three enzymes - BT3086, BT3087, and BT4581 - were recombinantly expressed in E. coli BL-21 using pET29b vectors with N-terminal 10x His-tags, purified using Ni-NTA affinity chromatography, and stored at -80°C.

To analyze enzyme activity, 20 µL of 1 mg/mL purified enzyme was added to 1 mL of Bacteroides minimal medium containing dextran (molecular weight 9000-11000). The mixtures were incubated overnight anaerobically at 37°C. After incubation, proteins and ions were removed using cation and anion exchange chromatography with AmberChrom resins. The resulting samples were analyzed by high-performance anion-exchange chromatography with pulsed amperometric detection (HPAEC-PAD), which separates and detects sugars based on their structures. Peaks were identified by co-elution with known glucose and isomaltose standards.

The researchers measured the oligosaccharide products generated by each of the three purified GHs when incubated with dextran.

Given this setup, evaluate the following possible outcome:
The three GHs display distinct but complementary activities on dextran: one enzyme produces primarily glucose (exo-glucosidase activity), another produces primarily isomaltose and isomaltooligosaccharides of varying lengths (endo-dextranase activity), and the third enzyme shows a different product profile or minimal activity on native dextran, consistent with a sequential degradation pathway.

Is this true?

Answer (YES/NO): NO